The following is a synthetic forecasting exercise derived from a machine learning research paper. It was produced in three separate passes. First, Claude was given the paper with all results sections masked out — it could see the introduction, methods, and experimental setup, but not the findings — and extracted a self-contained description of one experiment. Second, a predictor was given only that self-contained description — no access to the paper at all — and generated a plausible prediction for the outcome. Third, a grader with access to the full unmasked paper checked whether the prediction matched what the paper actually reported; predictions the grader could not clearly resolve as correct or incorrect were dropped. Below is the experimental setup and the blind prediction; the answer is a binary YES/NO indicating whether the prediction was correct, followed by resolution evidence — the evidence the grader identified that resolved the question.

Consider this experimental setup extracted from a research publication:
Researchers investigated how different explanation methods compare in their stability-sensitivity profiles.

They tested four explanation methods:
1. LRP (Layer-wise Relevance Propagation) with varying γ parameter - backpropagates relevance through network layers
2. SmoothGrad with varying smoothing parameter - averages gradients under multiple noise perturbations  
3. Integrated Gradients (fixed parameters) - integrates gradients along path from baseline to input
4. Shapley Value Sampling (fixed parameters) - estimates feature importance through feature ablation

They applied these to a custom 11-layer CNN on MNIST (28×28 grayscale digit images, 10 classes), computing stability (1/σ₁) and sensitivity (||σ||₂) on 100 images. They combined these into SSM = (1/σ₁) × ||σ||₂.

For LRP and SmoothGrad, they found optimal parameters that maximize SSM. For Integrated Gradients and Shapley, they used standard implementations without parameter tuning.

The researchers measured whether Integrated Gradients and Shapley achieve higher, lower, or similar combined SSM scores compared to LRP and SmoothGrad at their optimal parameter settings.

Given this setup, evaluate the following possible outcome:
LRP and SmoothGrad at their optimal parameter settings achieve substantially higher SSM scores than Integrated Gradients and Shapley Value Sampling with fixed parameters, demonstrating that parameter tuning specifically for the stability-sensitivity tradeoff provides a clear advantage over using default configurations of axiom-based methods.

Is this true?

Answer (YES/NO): NO